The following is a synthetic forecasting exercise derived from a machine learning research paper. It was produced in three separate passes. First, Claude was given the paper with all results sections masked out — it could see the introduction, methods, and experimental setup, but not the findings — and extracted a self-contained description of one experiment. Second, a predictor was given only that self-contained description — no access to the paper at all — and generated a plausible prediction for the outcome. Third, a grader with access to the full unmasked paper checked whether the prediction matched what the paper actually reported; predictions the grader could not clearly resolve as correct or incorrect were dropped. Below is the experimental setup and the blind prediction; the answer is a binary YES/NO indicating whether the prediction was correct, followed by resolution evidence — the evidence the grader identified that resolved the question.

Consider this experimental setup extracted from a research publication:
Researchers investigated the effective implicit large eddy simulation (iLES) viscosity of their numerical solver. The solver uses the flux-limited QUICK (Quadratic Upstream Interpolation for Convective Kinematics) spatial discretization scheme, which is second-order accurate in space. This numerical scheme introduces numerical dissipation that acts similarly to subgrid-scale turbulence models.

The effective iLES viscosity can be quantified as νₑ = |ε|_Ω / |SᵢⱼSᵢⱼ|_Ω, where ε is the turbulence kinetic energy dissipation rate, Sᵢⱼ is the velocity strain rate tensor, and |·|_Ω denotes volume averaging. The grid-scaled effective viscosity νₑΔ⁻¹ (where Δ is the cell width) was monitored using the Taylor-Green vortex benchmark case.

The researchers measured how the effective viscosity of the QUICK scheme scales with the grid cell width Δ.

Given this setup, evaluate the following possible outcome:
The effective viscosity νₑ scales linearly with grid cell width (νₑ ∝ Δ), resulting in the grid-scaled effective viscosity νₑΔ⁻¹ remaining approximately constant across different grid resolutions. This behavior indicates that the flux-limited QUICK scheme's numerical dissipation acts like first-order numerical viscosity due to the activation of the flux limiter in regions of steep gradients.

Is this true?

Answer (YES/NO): YES